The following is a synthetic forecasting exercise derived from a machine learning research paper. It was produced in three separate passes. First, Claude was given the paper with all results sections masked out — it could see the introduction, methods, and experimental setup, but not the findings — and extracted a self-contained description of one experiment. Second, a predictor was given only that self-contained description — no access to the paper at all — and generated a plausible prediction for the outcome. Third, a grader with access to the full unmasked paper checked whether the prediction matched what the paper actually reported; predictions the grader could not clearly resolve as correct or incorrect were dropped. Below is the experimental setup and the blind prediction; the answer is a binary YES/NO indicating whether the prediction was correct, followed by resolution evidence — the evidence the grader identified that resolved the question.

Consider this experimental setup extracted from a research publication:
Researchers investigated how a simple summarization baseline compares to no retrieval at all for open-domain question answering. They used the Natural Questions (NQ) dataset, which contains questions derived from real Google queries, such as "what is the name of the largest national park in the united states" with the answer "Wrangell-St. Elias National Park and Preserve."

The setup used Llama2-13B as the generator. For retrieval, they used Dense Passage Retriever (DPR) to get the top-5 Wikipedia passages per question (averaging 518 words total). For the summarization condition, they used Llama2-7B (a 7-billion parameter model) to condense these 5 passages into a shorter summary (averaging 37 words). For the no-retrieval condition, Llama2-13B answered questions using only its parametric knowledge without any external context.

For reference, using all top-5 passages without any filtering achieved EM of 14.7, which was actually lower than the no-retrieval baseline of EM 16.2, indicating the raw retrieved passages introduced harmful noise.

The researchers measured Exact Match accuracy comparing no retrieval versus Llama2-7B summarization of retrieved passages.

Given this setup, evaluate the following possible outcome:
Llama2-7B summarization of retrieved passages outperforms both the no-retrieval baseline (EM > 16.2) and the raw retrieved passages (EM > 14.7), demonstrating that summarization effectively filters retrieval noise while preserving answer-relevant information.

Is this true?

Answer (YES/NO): YES